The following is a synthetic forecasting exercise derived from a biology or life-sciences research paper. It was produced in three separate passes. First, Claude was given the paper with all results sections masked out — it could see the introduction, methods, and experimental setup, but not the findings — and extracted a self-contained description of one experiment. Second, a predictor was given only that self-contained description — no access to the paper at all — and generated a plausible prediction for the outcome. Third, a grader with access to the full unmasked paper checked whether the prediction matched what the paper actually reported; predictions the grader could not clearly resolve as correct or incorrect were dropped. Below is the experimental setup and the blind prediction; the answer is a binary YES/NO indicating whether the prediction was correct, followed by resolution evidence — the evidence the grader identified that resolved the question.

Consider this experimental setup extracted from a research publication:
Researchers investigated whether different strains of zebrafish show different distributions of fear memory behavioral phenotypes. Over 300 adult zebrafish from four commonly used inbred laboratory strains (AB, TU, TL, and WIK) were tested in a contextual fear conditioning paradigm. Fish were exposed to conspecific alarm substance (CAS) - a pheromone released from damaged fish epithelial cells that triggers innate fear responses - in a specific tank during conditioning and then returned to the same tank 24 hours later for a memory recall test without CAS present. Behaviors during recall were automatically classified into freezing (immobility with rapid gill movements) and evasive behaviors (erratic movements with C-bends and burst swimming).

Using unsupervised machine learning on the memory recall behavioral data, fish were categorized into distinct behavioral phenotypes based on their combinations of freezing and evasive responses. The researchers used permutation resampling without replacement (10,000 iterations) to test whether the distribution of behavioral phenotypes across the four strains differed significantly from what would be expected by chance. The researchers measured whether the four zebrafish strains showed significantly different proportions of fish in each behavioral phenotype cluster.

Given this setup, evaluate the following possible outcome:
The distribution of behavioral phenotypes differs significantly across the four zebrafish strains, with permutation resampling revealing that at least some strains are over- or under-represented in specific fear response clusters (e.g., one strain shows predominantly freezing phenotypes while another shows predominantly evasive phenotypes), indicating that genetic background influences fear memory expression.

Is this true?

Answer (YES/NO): YES